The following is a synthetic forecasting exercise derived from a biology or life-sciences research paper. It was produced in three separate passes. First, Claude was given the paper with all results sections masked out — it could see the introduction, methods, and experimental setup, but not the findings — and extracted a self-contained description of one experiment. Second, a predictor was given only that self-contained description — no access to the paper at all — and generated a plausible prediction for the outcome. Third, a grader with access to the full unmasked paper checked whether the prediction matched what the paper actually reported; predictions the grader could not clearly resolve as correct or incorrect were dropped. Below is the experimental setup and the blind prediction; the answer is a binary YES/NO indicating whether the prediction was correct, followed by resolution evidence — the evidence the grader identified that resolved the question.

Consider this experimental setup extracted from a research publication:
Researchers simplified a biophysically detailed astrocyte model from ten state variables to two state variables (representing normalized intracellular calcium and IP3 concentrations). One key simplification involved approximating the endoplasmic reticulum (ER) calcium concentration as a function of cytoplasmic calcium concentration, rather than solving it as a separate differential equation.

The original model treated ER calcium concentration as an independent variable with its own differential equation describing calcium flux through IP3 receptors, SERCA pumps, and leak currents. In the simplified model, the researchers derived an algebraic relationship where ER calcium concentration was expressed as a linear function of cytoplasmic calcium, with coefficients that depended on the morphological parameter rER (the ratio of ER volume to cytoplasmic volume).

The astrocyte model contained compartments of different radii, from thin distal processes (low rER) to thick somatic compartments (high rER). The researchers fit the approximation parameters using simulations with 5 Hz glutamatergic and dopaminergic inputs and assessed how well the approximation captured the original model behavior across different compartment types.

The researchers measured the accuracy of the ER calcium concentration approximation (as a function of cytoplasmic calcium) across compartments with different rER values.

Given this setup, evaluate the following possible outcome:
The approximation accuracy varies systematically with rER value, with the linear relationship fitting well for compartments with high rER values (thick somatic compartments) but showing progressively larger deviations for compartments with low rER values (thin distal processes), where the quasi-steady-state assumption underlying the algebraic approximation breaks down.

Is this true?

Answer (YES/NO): YES